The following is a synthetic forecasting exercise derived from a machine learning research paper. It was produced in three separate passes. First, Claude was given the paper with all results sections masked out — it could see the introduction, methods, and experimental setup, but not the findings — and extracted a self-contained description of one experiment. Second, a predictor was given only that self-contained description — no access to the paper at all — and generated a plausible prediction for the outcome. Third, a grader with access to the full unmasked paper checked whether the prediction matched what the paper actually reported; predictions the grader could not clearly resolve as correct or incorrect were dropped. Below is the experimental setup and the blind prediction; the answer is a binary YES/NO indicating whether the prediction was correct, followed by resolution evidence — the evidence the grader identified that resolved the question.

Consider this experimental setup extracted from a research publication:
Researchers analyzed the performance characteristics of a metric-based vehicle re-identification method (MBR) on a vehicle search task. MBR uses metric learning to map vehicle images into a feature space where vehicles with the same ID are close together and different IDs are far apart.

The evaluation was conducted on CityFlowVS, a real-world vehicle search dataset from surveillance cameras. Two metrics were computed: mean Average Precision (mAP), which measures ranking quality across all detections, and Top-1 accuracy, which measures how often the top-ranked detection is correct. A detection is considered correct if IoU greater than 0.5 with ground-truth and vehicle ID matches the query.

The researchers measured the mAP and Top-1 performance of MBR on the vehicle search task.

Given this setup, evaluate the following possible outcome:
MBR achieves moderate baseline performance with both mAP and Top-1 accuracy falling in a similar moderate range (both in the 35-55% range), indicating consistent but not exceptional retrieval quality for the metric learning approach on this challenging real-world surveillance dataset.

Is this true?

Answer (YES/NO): NO